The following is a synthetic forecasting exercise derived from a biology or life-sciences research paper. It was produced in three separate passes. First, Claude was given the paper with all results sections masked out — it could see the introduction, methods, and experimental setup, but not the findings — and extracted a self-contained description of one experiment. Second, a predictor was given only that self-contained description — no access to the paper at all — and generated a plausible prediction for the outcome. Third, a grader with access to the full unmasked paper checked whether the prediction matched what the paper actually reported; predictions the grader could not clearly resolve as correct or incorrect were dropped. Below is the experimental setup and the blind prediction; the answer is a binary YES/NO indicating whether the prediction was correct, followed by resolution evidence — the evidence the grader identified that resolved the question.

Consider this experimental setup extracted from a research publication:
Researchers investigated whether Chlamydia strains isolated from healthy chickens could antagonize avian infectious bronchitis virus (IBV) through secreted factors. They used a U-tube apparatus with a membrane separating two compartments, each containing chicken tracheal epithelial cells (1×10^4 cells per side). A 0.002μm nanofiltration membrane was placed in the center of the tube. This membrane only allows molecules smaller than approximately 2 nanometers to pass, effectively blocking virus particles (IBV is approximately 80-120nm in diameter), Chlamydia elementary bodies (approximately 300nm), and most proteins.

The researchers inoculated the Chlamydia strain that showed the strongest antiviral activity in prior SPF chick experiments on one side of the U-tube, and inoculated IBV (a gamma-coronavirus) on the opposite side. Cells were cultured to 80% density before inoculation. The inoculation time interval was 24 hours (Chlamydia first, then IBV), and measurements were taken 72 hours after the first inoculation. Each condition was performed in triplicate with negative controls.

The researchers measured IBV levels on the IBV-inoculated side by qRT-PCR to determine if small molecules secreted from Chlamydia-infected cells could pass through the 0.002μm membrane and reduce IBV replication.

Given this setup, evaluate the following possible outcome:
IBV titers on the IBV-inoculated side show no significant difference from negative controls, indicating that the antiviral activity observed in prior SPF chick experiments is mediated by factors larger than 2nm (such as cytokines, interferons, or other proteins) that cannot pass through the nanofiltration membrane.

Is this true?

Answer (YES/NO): NO